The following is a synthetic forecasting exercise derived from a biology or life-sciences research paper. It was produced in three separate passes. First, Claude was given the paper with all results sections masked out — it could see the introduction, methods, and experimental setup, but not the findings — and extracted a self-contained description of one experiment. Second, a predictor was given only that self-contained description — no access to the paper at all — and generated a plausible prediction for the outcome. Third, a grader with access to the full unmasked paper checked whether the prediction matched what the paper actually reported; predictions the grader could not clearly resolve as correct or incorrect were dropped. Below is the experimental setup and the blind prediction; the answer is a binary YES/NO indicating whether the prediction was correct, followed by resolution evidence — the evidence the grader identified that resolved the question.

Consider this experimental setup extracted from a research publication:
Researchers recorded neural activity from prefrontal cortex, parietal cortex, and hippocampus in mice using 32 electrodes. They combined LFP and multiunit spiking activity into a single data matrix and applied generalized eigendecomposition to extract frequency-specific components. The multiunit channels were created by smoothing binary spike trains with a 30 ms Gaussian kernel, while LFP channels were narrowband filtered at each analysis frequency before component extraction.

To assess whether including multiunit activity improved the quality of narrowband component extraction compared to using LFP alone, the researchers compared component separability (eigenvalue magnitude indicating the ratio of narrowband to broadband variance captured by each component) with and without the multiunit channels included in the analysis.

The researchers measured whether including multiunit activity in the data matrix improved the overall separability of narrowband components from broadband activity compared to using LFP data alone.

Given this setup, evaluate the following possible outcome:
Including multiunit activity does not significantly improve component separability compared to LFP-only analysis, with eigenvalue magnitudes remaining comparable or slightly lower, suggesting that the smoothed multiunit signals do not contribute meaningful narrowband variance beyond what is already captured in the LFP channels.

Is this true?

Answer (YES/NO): NO